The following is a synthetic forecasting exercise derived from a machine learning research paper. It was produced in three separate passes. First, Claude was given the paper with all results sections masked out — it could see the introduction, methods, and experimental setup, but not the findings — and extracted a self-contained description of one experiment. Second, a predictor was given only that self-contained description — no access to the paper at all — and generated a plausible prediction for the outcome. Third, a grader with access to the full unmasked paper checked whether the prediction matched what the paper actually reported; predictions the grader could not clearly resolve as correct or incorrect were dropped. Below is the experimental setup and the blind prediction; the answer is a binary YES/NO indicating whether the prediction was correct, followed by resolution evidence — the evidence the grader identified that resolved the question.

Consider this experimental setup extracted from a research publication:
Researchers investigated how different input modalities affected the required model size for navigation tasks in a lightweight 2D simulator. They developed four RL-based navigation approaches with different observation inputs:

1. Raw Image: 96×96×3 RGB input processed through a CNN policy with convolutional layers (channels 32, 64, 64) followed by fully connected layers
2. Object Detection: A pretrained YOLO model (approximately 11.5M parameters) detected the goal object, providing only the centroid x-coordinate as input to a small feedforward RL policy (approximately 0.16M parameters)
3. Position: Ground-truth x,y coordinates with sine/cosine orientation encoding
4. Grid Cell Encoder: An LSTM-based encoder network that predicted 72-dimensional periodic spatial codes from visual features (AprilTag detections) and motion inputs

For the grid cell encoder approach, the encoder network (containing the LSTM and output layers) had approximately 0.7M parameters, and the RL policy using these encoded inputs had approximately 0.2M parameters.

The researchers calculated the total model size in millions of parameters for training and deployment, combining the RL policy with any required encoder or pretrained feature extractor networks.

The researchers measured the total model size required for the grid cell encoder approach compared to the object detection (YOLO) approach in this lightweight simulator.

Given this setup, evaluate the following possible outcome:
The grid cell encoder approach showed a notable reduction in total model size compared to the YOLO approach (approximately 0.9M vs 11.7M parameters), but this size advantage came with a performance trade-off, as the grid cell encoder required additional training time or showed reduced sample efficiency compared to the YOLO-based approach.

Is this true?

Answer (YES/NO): NO